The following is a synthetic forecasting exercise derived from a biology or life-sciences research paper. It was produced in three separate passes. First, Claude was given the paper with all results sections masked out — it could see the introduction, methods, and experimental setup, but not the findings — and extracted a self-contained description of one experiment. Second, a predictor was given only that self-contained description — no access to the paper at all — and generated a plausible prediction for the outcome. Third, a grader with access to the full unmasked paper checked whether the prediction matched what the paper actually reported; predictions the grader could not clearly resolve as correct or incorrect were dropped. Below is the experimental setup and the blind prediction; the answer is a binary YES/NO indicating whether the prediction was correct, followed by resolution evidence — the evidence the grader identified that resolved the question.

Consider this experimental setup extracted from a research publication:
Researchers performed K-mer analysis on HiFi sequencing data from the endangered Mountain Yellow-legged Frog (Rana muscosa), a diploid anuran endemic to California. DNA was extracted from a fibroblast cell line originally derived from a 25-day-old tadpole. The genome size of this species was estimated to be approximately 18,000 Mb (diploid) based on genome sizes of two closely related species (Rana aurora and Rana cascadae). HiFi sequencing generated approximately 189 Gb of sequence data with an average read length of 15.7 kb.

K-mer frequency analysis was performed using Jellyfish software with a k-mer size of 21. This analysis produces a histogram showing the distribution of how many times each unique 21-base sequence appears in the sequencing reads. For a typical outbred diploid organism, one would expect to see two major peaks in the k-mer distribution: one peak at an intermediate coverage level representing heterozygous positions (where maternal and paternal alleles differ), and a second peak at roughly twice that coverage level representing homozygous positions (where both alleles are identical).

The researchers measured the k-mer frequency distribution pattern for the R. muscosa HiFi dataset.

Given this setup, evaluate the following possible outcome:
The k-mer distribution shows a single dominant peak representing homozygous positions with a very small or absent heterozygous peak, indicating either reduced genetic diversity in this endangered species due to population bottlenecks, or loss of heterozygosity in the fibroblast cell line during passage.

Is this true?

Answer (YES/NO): YES